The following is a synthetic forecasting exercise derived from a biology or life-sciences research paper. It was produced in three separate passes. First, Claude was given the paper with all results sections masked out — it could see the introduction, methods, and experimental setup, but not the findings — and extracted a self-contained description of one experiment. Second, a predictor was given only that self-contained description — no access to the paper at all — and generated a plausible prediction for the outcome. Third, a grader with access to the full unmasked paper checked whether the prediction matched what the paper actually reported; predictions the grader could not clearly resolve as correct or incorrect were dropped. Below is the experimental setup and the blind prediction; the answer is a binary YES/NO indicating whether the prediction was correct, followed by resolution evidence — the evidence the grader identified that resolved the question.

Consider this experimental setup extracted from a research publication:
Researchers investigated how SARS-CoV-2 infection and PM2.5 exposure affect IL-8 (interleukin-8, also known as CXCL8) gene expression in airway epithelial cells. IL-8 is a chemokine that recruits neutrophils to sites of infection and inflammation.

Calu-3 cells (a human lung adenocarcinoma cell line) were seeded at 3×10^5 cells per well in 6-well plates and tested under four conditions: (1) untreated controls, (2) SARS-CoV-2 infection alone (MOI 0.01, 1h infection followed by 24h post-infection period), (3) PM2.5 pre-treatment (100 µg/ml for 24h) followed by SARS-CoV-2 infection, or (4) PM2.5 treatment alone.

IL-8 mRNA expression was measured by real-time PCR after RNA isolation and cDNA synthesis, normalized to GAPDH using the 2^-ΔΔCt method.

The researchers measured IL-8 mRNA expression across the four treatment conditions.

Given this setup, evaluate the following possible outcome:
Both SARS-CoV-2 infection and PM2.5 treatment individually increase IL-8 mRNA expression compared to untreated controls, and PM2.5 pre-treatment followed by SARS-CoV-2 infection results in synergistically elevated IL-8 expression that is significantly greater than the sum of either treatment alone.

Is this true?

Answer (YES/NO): NO